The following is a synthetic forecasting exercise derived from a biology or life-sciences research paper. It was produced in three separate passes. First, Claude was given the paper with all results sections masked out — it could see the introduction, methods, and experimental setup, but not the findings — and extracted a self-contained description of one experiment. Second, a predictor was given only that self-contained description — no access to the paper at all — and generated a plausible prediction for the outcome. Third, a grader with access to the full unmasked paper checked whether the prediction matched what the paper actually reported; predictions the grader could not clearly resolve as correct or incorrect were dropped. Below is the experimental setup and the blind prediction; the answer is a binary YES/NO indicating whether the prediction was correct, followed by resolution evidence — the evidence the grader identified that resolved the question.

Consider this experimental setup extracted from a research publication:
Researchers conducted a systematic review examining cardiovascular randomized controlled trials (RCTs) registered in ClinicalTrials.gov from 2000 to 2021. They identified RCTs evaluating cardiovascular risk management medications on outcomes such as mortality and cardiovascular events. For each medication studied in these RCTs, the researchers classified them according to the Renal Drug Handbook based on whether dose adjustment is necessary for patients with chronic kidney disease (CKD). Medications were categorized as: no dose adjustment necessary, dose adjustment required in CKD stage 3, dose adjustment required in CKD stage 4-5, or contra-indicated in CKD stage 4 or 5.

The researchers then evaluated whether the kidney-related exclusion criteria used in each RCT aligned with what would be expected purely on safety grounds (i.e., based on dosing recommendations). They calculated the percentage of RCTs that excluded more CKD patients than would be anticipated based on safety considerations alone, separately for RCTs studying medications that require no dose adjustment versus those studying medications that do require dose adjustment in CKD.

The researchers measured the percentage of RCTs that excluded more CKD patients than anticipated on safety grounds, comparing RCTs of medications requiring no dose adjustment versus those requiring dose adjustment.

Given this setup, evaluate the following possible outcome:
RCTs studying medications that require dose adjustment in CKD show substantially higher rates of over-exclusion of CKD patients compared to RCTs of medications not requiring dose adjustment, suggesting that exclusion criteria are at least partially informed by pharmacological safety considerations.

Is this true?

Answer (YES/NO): YES